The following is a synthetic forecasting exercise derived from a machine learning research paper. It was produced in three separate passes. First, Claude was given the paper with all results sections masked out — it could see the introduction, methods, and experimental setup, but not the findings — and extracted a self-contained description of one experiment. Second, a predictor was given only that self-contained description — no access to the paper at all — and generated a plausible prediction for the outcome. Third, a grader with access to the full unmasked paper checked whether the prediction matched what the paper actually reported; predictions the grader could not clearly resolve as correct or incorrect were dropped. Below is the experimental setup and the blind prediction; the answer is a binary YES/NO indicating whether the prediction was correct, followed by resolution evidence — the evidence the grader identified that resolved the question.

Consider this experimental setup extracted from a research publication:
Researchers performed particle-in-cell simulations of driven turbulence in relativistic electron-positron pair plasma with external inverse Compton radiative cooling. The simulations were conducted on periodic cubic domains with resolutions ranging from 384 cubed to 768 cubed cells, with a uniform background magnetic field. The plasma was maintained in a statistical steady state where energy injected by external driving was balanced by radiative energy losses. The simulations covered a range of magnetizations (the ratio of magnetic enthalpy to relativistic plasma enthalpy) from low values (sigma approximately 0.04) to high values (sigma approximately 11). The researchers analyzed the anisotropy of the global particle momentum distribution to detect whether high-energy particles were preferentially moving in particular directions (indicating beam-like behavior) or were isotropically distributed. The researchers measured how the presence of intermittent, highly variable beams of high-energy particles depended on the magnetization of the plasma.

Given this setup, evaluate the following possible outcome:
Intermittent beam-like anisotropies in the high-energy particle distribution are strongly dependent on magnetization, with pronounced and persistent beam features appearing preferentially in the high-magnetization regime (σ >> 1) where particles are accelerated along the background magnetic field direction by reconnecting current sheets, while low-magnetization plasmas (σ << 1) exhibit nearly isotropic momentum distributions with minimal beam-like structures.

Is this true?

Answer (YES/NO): NO